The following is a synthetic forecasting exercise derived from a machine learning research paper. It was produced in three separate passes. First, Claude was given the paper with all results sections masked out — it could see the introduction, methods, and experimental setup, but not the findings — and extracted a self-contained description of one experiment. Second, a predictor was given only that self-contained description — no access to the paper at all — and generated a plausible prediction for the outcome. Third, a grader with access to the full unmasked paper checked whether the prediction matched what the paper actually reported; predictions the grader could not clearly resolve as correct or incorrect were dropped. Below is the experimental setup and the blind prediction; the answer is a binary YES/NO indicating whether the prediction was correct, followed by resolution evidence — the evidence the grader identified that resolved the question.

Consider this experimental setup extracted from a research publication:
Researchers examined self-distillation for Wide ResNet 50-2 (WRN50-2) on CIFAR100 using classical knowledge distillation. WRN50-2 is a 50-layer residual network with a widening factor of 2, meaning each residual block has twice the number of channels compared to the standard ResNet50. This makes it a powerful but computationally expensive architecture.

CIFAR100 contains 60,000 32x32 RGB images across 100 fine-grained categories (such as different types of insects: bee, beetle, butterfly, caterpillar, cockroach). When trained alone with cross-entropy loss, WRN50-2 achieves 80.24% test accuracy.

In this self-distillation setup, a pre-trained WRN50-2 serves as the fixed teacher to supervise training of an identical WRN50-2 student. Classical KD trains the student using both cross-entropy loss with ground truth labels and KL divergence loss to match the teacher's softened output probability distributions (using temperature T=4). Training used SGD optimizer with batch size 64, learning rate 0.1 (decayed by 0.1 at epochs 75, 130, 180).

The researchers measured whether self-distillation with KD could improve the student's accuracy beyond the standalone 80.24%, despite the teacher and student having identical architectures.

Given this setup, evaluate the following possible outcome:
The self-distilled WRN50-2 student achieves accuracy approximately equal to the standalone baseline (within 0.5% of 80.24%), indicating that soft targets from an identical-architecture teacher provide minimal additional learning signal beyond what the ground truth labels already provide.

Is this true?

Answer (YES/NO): YES